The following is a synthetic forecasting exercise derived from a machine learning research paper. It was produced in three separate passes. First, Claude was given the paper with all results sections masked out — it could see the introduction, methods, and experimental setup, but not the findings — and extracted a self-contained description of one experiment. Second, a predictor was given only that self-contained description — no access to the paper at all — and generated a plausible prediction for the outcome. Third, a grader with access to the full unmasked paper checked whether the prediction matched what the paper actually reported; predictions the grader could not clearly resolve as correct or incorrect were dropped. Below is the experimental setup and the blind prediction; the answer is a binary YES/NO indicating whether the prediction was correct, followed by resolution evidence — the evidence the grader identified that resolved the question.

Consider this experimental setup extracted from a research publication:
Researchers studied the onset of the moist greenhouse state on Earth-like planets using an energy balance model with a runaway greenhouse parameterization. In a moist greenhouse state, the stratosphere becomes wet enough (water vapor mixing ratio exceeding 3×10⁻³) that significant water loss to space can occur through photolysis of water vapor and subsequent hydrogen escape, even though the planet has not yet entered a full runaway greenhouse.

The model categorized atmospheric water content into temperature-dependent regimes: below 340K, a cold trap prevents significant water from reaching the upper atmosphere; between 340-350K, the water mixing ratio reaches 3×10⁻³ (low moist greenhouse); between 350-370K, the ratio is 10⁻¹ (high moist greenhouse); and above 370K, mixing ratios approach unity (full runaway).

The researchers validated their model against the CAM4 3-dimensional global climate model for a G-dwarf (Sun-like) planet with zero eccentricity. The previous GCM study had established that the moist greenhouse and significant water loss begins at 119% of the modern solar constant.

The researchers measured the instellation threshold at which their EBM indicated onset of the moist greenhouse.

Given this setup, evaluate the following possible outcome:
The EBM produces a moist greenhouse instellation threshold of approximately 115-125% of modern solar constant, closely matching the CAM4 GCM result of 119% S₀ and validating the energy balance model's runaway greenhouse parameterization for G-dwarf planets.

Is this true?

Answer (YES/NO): YES